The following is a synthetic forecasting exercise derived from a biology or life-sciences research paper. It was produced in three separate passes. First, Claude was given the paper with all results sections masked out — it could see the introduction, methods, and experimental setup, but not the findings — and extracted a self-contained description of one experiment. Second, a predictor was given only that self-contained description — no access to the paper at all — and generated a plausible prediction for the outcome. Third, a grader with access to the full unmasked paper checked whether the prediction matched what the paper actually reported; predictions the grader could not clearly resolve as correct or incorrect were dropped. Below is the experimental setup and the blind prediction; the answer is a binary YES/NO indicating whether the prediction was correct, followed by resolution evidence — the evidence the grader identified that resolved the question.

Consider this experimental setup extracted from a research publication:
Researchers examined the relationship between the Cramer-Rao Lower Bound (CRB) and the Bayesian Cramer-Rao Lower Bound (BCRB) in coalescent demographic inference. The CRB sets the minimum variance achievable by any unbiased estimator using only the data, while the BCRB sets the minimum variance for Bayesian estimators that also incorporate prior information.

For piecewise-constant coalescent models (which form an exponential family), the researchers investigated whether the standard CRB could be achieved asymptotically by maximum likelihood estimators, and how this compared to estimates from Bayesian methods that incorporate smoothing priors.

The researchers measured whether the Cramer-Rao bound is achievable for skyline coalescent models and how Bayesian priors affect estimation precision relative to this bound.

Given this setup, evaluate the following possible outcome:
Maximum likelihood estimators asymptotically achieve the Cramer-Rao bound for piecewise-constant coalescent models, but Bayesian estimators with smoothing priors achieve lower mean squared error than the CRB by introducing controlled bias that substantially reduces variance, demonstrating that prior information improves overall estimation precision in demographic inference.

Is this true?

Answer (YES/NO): NO